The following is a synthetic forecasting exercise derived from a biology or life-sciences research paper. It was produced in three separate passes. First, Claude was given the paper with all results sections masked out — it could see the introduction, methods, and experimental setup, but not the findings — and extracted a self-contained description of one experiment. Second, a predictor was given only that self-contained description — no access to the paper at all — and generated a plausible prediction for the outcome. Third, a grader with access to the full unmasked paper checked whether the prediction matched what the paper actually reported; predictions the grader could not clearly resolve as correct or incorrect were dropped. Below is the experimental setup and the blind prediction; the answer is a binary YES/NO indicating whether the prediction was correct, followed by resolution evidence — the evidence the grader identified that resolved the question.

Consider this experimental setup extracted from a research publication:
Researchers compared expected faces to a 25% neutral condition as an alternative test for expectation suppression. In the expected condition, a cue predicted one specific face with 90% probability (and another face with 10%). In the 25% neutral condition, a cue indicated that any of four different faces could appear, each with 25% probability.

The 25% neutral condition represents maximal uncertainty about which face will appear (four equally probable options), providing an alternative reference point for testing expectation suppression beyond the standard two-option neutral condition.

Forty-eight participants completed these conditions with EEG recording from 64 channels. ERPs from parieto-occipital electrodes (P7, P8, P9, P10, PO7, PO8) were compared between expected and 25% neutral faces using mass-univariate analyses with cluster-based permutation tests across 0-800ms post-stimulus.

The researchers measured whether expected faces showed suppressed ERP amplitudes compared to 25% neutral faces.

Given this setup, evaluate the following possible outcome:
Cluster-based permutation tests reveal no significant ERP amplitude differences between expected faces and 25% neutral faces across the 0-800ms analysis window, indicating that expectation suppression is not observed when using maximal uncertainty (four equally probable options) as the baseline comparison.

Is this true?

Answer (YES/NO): YES